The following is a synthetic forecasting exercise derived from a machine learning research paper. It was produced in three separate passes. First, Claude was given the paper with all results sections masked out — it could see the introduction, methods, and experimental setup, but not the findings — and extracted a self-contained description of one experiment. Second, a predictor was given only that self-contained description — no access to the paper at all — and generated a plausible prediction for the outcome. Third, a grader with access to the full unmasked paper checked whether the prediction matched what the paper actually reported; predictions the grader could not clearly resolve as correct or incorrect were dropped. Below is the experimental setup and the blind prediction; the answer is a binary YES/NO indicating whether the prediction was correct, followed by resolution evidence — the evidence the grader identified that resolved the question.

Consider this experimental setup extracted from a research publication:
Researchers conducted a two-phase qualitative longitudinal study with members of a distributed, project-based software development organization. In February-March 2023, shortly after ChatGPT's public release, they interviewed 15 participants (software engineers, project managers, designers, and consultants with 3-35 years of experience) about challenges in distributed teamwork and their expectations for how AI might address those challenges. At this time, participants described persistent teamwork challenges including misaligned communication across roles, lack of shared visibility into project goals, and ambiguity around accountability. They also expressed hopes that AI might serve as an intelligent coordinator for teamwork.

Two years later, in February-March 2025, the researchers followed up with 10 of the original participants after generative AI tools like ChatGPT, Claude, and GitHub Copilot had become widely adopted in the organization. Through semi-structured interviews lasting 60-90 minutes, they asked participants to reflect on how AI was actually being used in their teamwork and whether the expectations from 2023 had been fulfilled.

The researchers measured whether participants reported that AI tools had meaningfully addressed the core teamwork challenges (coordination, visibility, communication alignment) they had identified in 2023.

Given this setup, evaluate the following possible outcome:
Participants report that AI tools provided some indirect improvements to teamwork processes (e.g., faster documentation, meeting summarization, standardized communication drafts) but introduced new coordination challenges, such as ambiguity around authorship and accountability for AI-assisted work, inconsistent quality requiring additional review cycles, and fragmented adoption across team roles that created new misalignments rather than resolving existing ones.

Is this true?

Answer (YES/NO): NO